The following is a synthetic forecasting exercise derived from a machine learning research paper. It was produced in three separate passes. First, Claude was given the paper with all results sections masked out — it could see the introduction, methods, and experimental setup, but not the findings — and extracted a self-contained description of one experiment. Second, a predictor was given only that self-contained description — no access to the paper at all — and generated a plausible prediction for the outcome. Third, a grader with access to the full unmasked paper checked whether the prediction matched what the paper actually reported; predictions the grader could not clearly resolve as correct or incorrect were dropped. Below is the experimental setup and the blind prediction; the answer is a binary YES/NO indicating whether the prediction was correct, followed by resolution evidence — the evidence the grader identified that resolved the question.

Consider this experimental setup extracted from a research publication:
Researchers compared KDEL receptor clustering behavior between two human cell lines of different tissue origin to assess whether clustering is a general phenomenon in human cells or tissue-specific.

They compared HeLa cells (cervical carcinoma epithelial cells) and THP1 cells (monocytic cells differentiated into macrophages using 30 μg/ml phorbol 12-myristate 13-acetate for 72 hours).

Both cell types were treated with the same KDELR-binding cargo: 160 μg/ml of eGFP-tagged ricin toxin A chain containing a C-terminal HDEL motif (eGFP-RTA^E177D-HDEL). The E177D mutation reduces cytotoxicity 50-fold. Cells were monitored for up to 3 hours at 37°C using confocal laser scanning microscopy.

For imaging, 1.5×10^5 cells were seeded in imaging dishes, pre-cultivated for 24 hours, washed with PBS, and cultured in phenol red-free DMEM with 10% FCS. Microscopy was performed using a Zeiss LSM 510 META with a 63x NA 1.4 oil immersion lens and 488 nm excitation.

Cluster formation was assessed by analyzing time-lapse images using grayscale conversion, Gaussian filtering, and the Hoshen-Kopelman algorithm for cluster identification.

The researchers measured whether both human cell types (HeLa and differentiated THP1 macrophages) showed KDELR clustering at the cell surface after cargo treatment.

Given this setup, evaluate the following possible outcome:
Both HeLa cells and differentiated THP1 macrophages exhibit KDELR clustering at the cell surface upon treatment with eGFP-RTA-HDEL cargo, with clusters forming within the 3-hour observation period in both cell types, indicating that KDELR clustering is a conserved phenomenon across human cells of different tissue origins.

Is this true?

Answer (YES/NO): NO